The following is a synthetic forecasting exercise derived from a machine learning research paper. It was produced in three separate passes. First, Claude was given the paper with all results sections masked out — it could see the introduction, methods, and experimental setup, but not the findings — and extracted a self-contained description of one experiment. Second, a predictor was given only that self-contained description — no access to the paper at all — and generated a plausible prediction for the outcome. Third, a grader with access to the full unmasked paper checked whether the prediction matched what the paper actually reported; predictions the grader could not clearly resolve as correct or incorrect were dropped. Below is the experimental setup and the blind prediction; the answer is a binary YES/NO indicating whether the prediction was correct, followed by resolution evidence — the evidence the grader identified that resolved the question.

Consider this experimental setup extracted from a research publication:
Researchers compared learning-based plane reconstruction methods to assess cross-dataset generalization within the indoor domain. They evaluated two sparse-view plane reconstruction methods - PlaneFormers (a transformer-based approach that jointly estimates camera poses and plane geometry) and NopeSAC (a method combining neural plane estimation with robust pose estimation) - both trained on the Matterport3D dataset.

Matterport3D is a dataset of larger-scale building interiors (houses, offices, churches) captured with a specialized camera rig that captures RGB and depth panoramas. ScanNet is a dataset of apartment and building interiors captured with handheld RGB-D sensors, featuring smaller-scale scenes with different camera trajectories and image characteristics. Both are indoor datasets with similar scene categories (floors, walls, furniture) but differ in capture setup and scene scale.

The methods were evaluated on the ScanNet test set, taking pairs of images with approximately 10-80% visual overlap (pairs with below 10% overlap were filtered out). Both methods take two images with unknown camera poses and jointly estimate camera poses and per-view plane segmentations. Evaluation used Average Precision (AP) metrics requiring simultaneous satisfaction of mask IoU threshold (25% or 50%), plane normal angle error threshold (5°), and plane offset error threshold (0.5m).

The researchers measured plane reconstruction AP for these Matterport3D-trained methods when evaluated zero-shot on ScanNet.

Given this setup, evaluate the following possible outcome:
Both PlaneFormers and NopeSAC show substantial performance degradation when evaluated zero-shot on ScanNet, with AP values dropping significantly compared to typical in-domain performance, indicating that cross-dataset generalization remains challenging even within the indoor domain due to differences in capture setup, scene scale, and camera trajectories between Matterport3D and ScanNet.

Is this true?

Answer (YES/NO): YES